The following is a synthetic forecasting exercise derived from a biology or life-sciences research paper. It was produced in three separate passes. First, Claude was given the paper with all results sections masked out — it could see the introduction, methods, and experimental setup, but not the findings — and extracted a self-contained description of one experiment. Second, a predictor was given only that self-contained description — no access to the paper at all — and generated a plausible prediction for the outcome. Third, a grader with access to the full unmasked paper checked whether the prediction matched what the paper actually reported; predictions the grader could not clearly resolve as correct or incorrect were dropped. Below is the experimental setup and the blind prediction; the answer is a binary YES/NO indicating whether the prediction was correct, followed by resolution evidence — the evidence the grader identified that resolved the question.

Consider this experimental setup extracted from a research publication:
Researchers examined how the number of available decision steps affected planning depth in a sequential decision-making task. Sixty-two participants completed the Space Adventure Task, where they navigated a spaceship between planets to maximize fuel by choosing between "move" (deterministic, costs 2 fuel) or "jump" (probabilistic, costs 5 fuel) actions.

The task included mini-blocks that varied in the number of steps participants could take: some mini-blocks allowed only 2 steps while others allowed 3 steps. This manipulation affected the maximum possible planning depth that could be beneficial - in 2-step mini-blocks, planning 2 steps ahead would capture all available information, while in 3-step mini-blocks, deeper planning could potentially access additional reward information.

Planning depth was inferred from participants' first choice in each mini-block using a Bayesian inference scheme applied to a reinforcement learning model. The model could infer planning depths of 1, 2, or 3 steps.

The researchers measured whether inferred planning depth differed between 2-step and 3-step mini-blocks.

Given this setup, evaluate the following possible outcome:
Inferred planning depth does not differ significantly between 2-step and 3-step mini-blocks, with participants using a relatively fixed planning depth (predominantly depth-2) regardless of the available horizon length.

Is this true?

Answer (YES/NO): NO